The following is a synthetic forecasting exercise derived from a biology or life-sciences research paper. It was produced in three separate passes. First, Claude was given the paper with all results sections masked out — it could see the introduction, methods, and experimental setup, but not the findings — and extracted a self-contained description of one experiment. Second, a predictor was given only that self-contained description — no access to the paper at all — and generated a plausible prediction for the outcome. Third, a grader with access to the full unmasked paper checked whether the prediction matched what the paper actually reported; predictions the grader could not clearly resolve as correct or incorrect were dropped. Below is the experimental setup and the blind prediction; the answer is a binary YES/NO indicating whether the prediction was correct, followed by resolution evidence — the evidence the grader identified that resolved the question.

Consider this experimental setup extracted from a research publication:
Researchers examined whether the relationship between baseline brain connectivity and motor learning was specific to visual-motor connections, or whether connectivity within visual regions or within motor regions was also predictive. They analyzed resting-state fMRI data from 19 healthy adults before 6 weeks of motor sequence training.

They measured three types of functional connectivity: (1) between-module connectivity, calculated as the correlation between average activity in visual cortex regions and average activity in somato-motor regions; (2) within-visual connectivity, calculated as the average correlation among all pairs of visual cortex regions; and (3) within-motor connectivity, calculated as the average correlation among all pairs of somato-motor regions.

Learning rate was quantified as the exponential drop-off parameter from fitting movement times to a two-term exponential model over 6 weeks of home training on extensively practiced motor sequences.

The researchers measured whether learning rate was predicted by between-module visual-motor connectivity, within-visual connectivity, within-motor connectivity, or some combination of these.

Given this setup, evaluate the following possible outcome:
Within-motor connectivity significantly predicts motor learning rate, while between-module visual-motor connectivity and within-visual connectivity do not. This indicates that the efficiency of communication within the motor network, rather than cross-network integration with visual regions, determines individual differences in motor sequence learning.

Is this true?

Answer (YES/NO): NO